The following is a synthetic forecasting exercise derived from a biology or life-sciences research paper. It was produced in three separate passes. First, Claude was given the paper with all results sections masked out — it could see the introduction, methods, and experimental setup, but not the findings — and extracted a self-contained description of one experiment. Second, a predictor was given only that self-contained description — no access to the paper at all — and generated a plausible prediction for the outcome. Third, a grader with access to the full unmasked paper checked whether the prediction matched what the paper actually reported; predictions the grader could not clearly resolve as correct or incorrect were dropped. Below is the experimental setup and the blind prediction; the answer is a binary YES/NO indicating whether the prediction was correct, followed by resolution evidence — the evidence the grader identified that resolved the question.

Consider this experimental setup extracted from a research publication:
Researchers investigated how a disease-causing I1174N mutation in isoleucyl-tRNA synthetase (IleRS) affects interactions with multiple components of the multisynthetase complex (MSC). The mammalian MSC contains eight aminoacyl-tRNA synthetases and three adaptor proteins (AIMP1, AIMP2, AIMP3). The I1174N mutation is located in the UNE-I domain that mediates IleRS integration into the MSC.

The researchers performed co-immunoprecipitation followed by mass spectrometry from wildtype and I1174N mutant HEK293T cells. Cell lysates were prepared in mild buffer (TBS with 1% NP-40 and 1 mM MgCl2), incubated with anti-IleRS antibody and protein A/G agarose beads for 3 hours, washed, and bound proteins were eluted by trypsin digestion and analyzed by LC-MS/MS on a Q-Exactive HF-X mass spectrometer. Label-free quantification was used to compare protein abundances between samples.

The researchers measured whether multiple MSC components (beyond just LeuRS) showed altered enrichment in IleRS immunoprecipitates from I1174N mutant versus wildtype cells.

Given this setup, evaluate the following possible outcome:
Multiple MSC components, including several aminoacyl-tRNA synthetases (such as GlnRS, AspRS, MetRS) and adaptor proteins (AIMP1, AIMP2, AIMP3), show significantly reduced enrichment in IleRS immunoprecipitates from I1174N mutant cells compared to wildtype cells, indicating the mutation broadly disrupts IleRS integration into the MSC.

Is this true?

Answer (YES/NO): YES